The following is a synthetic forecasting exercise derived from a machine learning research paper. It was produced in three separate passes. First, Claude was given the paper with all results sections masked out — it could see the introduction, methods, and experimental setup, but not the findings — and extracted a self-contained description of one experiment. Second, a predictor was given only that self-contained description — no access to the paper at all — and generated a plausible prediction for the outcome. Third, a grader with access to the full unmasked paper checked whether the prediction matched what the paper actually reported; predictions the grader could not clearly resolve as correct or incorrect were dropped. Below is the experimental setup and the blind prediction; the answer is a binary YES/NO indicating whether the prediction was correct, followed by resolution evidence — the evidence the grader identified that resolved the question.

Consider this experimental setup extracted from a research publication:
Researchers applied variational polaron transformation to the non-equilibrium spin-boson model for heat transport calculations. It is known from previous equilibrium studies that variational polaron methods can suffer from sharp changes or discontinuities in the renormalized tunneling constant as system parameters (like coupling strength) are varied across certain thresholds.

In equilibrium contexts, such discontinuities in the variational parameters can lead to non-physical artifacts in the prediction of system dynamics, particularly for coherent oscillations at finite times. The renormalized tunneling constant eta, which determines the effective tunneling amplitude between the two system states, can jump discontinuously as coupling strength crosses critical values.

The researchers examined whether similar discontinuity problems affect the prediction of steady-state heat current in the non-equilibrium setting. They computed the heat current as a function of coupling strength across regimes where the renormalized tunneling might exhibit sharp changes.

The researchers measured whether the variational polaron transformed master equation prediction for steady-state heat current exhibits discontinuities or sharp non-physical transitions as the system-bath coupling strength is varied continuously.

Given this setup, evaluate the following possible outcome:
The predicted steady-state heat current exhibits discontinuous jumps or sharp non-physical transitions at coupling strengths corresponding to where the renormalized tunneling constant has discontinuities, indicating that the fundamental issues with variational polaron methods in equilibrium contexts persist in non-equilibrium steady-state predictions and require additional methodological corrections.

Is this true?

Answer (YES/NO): NO